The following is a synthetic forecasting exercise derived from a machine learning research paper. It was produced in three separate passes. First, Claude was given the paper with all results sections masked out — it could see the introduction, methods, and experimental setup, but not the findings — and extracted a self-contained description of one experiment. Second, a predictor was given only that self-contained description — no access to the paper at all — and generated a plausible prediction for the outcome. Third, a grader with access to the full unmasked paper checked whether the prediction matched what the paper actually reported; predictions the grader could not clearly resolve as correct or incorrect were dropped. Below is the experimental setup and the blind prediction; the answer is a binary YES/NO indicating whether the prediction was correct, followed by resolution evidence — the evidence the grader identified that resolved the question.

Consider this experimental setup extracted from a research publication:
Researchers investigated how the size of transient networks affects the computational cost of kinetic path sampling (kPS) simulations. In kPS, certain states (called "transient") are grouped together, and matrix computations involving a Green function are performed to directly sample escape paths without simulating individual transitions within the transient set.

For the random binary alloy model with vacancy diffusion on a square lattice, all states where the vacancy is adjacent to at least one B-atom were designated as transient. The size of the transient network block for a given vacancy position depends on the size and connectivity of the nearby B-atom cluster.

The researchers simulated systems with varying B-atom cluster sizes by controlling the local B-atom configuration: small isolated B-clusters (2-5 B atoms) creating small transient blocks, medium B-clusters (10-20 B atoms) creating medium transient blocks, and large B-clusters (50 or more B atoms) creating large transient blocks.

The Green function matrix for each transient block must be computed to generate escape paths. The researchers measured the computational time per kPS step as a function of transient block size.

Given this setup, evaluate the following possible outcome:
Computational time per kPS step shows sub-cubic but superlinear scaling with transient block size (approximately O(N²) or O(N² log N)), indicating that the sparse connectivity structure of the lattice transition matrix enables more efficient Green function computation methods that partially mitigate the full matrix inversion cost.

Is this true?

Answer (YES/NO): NO